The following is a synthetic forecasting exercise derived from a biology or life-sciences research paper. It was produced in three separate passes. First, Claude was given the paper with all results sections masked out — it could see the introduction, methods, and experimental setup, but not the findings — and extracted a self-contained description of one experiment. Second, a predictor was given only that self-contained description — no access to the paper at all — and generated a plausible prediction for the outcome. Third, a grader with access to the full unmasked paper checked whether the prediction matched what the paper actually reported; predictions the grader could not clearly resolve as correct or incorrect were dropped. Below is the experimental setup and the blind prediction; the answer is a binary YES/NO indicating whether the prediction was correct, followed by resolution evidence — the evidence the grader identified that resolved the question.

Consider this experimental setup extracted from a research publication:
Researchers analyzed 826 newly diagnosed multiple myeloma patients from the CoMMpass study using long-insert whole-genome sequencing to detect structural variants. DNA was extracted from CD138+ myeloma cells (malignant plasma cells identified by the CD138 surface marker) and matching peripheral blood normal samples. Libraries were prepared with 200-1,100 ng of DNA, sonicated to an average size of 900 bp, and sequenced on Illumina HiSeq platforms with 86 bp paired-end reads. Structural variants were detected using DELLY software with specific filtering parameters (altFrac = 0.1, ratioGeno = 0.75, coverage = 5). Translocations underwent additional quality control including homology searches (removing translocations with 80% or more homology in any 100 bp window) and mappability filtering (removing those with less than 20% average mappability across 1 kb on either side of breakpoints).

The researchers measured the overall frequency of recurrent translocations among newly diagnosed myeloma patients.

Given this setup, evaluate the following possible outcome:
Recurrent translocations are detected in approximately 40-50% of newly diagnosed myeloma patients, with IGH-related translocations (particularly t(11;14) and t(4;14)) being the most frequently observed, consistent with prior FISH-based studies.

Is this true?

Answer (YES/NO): NO